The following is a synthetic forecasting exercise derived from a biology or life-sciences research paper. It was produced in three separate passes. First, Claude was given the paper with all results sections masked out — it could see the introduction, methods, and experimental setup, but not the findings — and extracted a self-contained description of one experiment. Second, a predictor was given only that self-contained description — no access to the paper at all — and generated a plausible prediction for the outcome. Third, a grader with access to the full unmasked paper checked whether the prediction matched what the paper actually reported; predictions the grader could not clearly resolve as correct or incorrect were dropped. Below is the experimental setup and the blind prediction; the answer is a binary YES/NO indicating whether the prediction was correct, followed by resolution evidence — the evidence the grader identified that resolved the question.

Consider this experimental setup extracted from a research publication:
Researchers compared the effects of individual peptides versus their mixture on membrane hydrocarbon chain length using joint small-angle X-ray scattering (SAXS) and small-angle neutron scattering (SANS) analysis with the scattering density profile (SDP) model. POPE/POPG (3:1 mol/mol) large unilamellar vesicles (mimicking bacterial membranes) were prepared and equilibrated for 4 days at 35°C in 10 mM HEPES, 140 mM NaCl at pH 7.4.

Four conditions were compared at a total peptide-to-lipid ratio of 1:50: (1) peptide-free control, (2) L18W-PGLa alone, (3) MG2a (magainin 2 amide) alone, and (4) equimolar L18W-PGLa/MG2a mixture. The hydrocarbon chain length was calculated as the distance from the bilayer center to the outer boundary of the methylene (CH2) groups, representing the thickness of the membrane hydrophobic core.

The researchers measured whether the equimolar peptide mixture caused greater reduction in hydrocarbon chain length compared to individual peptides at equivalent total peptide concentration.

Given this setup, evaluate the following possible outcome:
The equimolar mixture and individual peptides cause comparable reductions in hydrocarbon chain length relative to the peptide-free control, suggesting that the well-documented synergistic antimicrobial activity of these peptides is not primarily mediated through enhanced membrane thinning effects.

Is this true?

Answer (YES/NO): NO